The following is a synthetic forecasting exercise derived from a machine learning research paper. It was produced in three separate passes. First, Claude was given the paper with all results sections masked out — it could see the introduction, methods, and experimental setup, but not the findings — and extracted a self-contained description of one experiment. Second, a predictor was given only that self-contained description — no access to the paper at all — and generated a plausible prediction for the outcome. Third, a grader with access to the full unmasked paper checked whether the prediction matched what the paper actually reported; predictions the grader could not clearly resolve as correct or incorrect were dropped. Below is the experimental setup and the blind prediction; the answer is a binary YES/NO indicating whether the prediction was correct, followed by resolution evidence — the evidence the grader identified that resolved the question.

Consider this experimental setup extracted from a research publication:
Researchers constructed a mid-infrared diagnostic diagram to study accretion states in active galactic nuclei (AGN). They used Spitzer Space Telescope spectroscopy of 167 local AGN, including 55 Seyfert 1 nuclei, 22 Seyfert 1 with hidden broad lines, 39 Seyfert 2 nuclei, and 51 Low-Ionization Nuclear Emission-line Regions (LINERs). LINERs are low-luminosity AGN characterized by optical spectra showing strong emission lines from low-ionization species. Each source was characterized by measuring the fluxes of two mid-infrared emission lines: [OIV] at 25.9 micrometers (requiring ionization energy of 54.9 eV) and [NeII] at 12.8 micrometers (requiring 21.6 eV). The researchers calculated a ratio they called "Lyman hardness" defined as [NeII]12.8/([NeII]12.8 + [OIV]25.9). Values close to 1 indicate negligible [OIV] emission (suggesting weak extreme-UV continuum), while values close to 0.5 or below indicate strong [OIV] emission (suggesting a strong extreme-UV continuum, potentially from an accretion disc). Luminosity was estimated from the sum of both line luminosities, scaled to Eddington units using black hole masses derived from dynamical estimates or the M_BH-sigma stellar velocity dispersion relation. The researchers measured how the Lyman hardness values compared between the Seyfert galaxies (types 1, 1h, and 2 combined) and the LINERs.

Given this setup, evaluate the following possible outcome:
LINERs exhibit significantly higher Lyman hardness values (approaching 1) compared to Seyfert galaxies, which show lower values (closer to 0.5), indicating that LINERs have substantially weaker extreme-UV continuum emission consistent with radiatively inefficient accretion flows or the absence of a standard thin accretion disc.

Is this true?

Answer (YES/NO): YES